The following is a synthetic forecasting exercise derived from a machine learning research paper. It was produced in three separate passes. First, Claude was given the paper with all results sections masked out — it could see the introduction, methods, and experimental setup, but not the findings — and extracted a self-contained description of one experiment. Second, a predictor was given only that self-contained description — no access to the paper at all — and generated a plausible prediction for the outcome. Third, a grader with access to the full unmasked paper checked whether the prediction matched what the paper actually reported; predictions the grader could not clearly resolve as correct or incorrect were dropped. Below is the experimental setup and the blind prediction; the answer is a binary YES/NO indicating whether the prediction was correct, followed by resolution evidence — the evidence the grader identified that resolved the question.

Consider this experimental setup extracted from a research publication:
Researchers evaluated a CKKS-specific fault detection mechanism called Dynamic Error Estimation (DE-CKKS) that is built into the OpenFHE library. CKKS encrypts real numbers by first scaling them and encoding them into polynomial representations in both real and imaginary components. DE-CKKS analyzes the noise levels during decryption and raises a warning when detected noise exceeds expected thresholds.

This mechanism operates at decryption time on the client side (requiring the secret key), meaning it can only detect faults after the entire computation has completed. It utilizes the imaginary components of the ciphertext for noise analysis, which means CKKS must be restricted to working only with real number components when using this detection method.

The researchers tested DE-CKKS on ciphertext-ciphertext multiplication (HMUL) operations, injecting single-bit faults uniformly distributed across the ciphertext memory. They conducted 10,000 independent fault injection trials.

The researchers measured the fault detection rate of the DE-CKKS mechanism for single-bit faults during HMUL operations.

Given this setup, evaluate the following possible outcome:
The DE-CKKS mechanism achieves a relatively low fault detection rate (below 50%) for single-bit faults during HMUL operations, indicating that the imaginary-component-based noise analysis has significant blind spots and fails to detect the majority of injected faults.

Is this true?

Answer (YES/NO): NO